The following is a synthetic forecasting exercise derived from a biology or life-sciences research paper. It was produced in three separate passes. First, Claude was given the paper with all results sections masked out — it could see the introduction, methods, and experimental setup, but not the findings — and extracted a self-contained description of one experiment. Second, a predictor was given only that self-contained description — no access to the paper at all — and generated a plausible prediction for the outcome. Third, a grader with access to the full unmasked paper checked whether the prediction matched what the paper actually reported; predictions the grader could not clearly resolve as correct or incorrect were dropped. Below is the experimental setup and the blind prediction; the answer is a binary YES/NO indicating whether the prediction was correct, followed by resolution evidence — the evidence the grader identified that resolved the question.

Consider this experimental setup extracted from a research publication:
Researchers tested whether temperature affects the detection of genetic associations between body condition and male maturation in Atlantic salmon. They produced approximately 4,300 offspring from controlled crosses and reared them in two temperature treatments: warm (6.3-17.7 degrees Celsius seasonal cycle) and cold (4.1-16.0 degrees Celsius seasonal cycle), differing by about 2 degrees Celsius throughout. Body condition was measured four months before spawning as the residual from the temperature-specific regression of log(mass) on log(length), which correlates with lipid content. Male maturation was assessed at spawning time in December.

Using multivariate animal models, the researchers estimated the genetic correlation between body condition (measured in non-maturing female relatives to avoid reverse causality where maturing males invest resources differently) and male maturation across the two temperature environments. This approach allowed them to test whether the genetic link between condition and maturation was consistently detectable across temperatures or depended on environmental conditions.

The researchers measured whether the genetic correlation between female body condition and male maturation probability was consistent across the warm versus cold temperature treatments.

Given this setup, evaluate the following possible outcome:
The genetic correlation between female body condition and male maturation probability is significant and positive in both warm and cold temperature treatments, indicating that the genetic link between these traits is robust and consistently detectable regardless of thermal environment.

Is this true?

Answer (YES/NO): NO